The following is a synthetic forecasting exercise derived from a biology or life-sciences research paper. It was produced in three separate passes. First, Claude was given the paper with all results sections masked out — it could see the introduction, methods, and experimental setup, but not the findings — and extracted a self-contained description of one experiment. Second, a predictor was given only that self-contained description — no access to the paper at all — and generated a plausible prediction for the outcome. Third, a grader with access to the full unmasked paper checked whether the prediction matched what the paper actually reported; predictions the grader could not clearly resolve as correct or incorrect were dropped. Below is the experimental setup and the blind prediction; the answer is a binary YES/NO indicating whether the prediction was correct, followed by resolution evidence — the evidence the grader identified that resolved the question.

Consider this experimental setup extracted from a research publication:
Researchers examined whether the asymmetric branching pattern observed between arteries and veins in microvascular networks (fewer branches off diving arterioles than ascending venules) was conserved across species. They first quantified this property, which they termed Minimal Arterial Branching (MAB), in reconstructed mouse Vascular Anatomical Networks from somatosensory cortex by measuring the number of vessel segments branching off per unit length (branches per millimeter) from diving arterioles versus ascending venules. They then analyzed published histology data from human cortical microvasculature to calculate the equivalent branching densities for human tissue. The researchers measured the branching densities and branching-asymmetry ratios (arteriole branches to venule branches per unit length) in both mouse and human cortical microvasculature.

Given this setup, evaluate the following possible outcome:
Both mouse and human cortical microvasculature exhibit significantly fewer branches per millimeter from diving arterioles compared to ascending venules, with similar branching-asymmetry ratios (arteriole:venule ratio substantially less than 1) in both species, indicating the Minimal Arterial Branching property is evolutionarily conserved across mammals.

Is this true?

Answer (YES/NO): YES